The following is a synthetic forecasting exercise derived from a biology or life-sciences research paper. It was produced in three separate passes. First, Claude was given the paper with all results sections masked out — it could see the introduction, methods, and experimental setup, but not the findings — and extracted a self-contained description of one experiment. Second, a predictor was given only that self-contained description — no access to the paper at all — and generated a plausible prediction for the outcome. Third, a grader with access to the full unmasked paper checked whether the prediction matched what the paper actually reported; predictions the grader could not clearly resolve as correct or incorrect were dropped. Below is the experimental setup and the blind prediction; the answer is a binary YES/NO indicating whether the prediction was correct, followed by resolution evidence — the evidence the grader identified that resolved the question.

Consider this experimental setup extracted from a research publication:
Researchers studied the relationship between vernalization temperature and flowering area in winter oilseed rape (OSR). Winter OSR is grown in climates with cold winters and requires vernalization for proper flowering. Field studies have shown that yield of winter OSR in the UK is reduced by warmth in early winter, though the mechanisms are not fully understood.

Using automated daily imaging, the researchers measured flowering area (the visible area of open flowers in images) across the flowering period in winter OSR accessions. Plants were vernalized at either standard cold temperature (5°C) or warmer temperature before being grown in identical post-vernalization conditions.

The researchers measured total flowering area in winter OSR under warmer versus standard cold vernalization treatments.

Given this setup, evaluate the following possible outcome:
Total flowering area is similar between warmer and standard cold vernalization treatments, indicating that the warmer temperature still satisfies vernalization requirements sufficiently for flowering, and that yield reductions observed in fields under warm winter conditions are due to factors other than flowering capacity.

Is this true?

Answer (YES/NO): NO